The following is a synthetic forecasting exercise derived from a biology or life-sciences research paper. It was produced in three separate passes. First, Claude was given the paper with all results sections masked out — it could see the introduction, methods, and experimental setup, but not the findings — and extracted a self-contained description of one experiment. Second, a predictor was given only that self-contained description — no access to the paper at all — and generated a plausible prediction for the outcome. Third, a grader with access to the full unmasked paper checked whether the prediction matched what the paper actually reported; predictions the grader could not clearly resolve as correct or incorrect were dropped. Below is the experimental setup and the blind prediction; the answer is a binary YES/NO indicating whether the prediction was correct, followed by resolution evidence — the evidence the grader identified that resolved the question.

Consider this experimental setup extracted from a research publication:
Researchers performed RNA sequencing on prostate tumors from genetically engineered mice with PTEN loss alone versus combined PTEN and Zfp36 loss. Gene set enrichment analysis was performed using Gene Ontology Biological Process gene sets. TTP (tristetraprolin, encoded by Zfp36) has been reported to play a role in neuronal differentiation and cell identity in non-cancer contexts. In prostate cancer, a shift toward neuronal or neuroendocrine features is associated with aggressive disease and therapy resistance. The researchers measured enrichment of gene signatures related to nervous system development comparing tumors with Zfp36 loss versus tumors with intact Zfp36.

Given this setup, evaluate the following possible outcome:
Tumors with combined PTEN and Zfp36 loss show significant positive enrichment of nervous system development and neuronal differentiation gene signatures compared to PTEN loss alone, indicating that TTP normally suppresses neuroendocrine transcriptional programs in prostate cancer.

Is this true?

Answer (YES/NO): YES